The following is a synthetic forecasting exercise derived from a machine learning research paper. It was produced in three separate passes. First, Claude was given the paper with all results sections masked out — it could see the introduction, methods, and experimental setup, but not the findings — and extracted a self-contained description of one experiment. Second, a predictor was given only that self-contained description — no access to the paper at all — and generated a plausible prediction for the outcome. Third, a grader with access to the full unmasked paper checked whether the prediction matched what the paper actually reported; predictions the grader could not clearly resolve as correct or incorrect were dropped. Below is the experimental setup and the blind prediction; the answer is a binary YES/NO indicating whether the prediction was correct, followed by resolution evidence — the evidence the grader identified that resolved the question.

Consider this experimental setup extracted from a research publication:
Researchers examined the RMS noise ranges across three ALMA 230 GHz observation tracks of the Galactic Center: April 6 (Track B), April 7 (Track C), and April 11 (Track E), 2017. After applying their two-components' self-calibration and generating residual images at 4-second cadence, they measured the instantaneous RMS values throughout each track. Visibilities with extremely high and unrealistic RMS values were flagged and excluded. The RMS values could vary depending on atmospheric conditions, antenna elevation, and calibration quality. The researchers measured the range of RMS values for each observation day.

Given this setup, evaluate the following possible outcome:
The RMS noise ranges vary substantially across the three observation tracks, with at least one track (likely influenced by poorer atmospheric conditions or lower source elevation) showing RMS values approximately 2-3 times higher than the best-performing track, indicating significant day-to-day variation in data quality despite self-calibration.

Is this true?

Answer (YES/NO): YES